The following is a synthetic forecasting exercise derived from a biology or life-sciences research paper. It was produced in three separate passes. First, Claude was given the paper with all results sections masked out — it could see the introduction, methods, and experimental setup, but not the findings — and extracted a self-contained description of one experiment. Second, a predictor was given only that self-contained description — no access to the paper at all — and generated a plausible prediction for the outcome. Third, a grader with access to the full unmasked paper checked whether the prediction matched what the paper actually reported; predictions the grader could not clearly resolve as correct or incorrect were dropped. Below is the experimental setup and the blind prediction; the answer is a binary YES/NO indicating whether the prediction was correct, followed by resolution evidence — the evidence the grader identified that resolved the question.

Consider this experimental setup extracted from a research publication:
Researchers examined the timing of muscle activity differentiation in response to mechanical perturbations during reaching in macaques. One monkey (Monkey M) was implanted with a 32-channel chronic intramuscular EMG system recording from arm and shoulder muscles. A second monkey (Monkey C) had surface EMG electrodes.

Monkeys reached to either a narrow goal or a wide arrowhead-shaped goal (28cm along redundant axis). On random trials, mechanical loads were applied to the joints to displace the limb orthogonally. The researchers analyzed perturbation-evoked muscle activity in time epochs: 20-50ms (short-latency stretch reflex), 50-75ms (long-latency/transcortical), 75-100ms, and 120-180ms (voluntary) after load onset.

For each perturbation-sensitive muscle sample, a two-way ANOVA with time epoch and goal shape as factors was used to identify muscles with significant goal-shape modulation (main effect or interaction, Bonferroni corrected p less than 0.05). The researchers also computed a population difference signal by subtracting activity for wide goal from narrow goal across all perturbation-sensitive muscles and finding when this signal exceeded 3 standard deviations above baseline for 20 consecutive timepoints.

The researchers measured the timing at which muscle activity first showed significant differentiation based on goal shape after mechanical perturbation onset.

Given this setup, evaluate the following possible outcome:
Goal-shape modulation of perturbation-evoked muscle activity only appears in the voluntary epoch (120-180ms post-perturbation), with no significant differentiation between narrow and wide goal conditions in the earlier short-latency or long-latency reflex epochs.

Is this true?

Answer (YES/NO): NO